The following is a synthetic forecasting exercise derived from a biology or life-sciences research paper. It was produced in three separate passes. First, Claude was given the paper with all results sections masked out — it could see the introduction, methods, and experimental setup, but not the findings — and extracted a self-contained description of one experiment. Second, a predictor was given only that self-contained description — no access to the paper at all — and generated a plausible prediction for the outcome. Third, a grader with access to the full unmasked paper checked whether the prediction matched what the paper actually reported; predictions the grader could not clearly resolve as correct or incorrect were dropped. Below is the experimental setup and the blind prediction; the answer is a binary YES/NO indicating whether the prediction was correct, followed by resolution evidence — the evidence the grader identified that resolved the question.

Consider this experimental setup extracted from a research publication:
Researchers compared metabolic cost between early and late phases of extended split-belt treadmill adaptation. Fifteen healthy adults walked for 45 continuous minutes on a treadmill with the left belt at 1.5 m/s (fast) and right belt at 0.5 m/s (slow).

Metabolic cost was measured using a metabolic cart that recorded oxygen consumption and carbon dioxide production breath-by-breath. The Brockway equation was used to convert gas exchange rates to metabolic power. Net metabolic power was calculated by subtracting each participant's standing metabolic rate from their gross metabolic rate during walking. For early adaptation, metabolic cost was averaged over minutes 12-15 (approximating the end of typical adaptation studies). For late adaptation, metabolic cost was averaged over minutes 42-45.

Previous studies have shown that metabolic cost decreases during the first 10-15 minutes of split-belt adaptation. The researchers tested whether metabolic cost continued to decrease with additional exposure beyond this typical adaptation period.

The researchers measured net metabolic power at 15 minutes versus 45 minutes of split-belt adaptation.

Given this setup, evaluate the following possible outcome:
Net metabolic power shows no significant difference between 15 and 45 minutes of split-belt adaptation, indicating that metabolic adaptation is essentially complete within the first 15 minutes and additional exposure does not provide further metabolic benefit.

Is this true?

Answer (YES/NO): NO